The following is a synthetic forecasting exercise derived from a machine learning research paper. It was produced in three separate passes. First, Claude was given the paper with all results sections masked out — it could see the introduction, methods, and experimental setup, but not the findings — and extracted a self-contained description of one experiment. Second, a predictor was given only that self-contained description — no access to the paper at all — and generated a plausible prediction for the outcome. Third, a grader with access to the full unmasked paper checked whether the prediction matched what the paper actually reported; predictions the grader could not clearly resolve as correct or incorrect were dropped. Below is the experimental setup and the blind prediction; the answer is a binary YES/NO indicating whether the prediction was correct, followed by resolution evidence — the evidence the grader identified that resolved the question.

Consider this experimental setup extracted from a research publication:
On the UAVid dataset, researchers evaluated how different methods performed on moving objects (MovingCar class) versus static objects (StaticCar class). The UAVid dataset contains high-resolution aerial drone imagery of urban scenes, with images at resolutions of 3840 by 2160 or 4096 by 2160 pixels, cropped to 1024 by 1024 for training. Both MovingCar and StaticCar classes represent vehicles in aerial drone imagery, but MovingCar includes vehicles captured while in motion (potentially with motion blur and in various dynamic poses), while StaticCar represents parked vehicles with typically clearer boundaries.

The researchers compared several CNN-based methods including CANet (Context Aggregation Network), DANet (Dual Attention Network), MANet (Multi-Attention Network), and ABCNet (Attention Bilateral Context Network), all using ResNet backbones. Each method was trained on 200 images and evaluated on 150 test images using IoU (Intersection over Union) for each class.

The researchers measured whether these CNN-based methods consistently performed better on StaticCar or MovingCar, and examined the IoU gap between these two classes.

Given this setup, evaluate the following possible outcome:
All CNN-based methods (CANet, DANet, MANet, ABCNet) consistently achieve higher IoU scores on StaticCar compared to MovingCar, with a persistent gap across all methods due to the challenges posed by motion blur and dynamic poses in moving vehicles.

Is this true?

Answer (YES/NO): NO